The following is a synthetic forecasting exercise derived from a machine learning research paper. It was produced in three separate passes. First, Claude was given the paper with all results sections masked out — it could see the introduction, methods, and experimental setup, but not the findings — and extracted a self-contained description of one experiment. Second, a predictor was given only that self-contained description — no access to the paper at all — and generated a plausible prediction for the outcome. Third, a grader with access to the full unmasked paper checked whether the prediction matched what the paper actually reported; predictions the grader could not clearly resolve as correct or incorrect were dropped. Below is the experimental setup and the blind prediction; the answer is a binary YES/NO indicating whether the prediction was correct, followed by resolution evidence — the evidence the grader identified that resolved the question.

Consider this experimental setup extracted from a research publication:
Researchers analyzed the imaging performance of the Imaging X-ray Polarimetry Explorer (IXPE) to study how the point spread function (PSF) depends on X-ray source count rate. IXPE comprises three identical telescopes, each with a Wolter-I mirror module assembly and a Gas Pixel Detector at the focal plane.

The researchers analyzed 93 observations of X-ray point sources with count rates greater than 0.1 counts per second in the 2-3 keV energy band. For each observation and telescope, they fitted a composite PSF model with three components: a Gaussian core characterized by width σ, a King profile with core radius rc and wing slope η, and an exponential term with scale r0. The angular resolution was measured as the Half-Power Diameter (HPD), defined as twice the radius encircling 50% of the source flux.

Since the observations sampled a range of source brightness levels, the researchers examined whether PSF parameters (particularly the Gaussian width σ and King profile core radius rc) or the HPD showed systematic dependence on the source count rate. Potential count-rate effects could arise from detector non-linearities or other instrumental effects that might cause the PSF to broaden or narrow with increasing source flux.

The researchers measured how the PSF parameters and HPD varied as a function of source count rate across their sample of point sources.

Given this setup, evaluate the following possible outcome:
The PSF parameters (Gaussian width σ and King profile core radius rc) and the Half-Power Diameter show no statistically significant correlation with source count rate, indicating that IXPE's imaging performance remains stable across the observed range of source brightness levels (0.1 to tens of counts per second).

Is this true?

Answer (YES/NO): NO